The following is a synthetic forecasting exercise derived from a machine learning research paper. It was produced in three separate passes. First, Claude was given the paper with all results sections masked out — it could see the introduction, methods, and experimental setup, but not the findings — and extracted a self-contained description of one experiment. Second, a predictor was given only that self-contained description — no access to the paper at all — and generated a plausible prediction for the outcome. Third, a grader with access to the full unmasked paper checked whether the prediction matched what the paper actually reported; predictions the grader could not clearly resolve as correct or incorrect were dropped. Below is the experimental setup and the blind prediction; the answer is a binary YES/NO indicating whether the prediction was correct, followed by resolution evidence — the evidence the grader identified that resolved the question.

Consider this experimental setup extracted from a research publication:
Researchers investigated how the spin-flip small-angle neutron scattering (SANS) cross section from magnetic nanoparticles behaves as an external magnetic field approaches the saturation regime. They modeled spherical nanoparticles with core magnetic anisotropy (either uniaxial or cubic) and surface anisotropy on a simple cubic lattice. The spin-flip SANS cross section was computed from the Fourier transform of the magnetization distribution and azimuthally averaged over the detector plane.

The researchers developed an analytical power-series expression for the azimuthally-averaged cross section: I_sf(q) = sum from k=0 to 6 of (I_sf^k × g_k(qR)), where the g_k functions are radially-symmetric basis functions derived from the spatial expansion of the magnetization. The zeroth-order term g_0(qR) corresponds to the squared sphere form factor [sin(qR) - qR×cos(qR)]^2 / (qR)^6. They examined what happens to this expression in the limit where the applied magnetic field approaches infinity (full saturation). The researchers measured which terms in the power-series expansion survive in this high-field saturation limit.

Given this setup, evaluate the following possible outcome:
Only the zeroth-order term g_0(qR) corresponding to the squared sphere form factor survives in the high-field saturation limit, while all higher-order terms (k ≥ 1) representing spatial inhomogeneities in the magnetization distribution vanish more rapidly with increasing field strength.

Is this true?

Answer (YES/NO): YES